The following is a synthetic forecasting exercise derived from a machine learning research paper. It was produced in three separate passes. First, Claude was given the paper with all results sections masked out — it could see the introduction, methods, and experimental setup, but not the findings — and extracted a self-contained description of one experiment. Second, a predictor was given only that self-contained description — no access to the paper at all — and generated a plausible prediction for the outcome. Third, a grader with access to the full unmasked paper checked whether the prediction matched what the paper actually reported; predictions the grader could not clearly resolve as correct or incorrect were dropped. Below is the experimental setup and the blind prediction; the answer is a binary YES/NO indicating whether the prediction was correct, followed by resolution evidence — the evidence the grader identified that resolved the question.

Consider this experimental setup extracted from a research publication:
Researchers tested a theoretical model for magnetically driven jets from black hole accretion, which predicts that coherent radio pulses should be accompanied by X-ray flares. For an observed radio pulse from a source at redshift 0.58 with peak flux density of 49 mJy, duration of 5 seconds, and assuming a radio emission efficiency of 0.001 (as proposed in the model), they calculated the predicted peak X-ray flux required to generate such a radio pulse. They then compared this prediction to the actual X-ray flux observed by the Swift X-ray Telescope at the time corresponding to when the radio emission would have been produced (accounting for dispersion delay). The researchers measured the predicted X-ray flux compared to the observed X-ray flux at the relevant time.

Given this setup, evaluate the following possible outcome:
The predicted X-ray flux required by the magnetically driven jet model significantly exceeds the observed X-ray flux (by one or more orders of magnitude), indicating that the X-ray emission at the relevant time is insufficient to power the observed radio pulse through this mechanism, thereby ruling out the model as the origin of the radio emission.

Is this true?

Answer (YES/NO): YES